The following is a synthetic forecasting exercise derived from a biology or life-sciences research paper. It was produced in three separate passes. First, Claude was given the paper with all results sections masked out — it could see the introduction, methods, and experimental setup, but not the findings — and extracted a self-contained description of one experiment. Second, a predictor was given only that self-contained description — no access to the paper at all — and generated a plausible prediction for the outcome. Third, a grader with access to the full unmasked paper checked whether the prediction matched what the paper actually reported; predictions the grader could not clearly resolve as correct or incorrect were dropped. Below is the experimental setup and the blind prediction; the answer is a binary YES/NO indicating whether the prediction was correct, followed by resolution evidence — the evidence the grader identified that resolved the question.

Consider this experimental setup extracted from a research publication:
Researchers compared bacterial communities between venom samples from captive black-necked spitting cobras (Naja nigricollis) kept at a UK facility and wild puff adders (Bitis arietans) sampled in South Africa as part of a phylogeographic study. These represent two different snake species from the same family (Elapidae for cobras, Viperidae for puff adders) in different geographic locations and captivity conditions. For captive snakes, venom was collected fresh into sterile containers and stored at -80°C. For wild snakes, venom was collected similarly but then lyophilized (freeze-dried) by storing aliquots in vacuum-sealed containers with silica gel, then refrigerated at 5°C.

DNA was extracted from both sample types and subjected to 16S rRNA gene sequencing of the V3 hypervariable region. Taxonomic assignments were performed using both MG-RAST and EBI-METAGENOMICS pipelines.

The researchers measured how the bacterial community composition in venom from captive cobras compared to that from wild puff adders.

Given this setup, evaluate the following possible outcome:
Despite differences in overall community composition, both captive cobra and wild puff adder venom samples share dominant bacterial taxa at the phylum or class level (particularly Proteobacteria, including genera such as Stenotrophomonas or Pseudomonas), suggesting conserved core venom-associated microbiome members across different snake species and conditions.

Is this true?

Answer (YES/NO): NO